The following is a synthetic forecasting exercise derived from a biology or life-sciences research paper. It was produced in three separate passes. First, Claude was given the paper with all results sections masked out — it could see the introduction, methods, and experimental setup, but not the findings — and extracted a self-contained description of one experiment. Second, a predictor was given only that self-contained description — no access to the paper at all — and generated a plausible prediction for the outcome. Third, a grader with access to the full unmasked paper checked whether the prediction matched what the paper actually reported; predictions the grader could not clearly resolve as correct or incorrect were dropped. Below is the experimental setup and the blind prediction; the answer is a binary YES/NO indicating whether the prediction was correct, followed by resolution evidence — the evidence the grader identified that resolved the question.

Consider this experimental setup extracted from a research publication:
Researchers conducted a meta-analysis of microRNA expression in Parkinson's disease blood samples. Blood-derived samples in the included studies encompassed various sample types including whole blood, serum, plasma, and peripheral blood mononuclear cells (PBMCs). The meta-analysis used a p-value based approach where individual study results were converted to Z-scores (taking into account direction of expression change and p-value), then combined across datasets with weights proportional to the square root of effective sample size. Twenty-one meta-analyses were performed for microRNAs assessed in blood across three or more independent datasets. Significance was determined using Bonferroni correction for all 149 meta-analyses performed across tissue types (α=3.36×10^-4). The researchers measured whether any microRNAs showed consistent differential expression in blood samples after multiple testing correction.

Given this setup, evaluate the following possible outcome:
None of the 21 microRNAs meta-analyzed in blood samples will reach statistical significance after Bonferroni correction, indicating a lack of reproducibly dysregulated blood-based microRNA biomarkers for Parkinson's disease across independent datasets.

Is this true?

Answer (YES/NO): NO